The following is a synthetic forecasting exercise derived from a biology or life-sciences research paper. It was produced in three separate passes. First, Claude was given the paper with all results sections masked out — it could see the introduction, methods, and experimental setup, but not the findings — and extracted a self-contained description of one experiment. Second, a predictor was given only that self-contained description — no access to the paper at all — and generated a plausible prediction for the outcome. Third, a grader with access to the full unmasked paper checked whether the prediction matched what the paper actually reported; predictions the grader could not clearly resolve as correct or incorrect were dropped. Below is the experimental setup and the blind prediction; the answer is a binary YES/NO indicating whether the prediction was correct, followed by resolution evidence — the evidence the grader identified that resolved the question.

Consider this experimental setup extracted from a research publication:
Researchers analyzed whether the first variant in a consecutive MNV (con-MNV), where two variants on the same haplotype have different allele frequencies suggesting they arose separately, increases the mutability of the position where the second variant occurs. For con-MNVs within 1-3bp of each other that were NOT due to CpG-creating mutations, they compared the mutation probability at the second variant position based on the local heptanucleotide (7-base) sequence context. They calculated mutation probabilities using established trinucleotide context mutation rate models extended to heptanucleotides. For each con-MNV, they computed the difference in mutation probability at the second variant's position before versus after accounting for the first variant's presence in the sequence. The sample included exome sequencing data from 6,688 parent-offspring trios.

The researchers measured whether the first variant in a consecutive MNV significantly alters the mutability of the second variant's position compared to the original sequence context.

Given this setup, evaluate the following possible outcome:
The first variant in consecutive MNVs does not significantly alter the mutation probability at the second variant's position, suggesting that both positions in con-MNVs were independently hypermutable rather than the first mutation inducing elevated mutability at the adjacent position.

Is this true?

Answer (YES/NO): NO